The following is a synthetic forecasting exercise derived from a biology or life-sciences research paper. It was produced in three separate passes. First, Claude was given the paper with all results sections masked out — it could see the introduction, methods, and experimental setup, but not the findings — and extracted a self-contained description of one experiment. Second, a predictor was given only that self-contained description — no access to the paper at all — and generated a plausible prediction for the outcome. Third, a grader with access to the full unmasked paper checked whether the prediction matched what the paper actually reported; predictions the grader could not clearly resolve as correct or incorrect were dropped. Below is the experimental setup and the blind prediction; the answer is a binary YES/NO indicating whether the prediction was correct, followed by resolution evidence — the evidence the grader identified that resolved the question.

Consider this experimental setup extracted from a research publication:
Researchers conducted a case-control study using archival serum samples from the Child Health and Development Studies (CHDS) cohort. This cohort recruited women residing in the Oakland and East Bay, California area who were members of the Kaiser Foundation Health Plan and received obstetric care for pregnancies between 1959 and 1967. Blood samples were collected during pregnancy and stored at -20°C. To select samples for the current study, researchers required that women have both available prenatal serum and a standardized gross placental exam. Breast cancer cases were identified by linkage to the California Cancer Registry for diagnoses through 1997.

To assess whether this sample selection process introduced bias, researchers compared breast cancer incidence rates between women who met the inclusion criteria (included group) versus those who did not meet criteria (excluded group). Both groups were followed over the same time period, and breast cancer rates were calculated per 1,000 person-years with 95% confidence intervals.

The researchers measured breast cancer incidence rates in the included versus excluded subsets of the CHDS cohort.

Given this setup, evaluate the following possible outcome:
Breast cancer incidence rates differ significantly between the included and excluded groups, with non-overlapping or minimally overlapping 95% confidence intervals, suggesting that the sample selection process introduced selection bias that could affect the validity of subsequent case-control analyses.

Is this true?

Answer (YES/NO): NO